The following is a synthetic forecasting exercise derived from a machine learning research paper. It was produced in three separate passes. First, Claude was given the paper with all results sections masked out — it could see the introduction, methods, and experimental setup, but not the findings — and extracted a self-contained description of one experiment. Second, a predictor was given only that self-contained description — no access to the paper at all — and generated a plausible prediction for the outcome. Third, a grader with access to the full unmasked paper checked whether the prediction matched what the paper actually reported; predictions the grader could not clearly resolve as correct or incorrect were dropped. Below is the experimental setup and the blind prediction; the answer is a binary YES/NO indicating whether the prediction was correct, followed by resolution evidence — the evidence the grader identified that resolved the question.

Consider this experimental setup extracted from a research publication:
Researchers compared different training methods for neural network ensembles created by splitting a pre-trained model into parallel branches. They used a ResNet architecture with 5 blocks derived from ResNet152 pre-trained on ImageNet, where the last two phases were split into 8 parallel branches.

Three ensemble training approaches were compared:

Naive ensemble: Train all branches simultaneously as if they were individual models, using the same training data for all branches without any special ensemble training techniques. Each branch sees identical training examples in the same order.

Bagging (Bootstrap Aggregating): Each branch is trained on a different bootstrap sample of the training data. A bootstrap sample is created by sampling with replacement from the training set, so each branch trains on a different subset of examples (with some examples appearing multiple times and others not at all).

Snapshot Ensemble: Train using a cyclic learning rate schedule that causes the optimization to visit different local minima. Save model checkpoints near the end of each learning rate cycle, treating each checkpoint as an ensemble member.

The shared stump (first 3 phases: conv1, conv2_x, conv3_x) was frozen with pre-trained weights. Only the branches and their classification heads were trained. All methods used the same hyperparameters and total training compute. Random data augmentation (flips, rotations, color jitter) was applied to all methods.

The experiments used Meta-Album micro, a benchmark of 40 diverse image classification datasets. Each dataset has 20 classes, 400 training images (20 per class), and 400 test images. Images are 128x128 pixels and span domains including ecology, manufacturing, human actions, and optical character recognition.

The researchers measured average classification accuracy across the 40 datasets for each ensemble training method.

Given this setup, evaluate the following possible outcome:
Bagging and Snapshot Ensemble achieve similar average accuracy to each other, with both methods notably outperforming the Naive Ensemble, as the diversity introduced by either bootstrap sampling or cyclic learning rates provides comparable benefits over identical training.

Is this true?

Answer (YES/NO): NO